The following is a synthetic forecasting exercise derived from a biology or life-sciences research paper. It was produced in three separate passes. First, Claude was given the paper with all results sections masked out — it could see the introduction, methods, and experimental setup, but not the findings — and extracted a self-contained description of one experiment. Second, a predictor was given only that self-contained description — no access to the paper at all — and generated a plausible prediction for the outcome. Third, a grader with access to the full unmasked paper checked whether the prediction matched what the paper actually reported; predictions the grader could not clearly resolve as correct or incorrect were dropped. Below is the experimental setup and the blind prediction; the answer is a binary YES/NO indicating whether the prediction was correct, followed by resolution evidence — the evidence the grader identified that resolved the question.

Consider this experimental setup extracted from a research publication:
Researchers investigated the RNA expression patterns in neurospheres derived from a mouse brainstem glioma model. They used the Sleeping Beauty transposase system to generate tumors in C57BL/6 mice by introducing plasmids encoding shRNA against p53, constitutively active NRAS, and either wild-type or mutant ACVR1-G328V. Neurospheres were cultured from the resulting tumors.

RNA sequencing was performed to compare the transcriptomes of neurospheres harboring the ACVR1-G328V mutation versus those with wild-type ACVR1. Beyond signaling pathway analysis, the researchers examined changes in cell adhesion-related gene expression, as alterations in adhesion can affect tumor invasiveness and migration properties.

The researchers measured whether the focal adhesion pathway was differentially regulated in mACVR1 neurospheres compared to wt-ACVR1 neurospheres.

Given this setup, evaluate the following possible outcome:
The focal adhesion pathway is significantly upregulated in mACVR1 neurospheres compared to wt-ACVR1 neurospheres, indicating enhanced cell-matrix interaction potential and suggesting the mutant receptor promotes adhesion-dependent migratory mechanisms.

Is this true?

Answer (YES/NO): NO